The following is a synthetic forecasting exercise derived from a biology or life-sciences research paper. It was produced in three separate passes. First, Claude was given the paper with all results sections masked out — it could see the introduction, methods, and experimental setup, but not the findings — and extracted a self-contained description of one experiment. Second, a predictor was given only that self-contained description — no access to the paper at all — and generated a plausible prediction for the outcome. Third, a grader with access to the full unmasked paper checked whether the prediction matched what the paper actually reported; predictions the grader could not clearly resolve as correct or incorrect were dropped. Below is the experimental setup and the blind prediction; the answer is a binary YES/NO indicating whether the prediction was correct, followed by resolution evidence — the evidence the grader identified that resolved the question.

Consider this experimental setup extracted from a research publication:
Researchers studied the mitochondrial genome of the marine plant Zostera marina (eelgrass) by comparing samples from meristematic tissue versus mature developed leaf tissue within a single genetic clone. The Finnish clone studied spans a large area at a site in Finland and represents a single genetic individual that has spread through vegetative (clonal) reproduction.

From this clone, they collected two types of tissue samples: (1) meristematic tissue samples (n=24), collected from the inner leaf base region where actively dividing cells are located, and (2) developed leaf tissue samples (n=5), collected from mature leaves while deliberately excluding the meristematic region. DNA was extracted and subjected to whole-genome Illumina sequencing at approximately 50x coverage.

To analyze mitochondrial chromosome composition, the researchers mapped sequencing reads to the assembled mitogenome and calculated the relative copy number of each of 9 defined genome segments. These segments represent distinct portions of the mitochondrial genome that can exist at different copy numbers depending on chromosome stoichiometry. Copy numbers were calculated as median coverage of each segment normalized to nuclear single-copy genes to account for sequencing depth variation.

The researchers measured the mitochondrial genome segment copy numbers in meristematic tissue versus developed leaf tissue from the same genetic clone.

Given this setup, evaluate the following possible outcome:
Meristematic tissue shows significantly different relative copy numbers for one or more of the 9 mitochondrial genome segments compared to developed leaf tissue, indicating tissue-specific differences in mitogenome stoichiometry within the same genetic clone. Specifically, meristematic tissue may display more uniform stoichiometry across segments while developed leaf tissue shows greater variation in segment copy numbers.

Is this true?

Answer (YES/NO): YES